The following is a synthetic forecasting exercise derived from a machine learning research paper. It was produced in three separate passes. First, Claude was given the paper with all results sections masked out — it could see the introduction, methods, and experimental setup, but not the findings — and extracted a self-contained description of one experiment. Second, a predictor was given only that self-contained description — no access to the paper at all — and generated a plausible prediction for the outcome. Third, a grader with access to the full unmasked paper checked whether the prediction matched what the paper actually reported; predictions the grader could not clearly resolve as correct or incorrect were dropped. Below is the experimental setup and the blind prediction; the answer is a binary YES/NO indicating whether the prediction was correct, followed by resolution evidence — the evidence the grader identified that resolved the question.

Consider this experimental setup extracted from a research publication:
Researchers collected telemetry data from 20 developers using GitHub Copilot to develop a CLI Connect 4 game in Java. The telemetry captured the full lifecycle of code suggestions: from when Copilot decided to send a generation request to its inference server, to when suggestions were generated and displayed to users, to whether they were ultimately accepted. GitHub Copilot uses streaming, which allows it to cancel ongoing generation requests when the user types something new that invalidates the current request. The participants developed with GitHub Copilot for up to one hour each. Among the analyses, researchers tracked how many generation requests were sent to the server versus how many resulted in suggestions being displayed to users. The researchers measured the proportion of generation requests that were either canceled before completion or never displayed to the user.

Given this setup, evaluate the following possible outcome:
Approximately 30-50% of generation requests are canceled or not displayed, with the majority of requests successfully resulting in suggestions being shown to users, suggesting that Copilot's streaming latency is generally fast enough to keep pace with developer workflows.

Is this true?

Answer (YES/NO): NO